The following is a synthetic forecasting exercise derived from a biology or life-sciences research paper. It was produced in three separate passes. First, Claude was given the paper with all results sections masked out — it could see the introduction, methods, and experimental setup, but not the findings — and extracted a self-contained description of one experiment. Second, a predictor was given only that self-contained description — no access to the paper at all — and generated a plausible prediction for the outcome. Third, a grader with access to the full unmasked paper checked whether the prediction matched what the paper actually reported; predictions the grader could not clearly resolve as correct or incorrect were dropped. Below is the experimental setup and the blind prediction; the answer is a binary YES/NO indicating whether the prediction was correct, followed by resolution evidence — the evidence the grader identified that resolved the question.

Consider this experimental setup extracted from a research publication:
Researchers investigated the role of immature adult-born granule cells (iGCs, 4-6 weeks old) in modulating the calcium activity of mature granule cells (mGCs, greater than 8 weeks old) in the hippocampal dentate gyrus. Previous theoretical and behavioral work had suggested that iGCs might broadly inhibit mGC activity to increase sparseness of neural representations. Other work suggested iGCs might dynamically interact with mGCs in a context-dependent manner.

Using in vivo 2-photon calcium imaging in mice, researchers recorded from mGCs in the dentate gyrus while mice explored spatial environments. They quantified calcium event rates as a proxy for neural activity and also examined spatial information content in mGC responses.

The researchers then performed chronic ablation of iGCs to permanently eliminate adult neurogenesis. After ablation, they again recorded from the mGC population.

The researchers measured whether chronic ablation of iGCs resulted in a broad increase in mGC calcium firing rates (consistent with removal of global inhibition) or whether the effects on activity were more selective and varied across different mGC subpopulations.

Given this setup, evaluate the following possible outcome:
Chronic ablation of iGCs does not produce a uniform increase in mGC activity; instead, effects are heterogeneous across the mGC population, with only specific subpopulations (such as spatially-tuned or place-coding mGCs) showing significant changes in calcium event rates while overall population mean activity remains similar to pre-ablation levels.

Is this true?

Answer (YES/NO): NO